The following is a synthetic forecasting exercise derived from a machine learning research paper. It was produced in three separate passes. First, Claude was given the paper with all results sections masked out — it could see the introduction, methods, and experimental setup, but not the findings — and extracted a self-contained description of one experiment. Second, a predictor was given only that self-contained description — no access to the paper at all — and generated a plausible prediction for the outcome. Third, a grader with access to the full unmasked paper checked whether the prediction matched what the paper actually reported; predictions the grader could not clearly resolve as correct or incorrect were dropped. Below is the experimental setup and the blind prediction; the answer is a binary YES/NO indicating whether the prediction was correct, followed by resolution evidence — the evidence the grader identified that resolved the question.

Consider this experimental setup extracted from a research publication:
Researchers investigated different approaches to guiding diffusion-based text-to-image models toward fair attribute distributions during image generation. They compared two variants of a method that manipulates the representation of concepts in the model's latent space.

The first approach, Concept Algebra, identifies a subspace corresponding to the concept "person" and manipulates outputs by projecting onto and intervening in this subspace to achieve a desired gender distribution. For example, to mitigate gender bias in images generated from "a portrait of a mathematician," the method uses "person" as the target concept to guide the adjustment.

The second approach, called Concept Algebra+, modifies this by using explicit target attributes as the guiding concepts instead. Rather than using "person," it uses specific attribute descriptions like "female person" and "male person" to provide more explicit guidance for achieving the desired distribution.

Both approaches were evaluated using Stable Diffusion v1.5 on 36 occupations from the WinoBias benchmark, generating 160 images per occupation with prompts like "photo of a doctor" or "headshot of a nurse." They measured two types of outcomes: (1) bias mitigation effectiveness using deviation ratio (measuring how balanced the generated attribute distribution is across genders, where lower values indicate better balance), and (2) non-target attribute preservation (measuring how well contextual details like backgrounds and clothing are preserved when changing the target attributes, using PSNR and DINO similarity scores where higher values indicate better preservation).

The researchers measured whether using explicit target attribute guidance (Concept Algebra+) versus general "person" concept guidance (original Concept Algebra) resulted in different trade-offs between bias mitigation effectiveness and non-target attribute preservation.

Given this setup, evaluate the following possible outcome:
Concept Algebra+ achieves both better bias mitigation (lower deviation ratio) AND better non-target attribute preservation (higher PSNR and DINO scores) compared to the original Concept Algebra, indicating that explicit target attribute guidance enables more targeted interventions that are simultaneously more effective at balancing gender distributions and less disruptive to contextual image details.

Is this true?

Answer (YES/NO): NO